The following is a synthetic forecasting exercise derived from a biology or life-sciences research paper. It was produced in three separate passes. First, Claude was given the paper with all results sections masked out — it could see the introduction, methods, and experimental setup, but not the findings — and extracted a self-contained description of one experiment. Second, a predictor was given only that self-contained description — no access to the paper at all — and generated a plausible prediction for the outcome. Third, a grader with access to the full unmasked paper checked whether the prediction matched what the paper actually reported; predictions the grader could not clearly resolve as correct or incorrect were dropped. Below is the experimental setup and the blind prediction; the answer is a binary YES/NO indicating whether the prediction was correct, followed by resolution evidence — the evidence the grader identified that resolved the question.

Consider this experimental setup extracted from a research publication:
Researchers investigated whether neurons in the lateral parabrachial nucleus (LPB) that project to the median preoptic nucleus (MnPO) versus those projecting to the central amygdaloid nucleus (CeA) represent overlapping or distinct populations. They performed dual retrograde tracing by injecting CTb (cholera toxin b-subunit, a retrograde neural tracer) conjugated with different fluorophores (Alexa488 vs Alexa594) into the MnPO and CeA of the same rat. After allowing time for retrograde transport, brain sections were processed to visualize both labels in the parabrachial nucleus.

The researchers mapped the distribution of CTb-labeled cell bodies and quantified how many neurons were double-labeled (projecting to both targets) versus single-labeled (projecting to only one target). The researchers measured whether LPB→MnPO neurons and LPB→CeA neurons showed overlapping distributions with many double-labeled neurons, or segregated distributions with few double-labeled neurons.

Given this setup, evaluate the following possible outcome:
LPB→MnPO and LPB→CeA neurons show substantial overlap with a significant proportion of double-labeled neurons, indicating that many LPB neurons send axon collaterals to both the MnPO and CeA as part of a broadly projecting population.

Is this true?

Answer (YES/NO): NO